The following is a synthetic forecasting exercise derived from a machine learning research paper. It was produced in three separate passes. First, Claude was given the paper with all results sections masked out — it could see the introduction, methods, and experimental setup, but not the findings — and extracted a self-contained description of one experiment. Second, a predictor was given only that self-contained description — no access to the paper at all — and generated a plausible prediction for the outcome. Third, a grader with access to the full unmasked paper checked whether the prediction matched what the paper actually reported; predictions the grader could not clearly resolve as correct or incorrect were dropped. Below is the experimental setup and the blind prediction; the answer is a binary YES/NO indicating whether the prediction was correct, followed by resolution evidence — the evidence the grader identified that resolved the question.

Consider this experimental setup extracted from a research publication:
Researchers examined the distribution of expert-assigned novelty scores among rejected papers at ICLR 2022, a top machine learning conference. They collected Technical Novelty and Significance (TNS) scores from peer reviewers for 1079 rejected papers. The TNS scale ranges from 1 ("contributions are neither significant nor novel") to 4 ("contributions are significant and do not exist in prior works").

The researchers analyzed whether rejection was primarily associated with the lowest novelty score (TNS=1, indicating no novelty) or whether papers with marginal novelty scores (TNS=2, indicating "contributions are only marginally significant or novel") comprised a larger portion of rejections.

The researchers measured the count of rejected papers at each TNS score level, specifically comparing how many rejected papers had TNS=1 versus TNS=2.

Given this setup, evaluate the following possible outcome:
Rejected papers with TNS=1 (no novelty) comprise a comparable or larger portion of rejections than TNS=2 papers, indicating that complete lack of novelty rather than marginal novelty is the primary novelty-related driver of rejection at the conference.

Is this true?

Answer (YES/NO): NO